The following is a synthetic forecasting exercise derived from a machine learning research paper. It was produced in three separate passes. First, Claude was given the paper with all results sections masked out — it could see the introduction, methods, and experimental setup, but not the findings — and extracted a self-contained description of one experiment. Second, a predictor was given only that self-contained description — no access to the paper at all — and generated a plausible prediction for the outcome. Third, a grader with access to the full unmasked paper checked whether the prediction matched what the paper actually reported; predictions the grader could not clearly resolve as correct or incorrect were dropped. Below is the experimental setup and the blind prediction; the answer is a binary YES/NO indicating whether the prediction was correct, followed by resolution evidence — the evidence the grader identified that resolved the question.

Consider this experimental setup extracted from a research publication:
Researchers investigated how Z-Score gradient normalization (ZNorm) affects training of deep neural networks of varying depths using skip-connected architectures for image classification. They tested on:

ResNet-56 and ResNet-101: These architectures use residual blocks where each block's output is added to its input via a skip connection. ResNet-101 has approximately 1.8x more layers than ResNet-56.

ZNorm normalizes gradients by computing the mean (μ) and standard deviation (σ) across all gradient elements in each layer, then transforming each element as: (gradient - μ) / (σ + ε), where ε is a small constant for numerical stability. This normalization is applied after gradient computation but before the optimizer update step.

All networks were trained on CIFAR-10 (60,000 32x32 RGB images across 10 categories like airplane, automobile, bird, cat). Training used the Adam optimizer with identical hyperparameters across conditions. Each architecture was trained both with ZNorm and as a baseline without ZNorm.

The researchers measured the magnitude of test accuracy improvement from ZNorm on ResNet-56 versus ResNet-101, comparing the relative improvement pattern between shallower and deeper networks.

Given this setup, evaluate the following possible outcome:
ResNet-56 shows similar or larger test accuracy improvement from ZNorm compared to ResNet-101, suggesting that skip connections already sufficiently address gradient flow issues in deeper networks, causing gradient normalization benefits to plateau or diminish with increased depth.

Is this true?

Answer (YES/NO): NO